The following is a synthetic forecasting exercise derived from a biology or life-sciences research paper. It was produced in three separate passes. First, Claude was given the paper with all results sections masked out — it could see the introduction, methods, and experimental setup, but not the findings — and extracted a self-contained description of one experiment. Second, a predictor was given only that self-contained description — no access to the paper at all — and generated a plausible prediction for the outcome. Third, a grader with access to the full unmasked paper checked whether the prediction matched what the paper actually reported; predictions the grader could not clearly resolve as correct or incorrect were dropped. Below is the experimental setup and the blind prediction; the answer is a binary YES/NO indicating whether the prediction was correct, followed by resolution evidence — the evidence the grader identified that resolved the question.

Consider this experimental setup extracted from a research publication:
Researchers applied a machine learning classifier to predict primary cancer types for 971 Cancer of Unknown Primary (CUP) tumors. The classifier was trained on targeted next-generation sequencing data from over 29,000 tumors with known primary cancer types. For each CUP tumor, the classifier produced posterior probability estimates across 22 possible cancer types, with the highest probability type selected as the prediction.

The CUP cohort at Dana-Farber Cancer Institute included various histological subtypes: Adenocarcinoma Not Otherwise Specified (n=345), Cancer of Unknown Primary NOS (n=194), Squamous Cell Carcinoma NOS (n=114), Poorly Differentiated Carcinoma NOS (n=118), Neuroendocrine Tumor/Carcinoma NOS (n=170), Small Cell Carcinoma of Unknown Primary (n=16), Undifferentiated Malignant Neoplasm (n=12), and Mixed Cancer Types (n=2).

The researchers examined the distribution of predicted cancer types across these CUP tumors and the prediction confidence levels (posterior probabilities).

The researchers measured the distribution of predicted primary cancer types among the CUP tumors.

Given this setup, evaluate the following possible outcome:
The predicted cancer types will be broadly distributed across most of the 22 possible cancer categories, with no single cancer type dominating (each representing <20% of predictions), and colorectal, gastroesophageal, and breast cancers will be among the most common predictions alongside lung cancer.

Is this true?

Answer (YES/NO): NO